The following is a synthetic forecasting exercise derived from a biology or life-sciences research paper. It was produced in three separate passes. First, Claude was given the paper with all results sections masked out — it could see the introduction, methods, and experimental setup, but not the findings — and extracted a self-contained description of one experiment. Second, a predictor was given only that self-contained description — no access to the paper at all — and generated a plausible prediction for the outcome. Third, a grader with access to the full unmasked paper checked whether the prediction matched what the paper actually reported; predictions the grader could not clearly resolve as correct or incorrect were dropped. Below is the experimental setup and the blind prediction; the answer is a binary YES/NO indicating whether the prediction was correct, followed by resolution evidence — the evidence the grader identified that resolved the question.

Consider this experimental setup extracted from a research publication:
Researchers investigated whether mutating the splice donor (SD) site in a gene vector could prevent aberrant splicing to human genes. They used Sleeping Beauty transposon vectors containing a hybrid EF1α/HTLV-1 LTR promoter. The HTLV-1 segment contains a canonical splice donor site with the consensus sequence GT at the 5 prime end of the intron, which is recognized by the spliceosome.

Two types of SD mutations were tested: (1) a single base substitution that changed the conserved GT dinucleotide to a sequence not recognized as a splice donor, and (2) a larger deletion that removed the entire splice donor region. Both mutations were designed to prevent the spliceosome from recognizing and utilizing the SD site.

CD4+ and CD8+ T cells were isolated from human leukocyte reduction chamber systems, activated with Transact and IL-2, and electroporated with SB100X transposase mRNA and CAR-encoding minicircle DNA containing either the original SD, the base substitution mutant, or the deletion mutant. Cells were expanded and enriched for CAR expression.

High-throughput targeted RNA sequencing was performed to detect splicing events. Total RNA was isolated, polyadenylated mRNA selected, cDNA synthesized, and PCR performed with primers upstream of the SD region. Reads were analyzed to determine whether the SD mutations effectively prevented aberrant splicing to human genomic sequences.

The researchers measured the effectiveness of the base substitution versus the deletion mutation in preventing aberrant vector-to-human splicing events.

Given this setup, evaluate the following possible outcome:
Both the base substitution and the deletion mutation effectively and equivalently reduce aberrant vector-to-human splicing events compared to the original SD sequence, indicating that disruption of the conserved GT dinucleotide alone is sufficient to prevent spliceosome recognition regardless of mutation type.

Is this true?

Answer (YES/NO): NO